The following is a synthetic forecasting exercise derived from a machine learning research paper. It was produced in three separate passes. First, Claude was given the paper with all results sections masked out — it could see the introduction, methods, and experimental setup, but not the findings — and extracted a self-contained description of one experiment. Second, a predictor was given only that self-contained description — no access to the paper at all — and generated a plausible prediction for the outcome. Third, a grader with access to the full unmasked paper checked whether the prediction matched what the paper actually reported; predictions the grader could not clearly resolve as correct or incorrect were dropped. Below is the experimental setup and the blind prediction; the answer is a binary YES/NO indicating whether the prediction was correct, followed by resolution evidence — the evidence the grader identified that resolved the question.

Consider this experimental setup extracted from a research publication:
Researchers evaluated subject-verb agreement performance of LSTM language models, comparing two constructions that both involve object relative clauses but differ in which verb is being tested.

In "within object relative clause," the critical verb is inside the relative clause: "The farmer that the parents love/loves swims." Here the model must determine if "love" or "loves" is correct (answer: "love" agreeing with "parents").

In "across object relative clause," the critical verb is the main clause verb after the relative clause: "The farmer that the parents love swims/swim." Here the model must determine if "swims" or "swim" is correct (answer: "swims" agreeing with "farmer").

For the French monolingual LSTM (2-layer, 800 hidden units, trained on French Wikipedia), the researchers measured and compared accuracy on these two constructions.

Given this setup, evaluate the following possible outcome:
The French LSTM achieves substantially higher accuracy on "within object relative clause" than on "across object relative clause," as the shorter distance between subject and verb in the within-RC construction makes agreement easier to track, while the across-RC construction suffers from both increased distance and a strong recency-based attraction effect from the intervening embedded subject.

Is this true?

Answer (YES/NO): YES